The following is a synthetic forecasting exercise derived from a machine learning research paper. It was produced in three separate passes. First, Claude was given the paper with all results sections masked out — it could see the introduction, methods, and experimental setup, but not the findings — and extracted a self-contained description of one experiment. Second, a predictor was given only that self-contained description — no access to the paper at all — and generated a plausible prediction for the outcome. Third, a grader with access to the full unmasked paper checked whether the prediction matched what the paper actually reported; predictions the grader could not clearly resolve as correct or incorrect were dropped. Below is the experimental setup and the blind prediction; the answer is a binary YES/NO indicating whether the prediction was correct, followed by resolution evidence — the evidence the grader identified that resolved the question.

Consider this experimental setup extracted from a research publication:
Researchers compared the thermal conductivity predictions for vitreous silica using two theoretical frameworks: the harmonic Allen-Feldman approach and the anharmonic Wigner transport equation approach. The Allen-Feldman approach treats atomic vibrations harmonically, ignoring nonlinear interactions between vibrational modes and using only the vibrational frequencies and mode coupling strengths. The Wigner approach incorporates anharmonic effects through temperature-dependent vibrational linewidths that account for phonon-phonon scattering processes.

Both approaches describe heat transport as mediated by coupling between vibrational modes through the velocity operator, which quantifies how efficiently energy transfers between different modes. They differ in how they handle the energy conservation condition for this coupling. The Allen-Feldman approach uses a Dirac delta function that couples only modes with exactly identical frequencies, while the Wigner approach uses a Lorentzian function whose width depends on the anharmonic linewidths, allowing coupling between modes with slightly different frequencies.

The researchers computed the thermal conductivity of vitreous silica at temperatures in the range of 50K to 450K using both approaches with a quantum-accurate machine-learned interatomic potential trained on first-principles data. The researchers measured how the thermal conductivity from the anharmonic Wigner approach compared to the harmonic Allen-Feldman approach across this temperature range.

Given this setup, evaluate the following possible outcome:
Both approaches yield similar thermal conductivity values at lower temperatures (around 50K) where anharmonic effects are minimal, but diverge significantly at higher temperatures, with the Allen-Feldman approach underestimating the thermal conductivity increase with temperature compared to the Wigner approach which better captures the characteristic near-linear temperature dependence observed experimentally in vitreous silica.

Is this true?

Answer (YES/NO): NO